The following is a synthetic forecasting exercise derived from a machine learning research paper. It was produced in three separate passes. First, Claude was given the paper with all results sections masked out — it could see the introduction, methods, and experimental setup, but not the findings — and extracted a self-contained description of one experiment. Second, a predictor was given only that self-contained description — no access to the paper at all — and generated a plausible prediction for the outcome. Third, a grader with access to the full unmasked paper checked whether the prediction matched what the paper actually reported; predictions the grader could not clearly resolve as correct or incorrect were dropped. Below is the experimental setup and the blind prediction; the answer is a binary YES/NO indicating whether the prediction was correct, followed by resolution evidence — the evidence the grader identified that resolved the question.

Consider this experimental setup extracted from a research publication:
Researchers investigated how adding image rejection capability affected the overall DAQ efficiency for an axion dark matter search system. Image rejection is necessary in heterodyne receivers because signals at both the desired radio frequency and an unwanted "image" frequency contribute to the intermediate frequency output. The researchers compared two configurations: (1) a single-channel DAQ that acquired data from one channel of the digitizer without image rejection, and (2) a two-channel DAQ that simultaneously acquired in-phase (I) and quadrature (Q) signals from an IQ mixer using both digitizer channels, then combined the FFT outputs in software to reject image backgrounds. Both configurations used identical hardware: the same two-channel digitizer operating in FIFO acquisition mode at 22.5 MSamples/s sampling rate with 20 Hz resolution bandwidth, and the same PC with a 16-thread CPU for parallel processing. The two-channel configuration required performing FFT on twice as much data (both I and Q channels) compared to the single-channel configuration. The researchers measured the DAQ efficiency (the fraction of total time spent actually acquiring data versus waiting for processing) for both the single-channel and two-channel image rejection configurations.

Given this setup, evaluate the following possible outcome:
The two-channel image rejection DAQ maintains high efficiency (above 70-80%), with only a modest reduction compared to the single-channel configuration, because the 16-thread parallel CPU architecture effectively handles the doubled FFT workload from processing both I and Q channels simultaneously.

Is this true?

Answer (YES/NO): NO